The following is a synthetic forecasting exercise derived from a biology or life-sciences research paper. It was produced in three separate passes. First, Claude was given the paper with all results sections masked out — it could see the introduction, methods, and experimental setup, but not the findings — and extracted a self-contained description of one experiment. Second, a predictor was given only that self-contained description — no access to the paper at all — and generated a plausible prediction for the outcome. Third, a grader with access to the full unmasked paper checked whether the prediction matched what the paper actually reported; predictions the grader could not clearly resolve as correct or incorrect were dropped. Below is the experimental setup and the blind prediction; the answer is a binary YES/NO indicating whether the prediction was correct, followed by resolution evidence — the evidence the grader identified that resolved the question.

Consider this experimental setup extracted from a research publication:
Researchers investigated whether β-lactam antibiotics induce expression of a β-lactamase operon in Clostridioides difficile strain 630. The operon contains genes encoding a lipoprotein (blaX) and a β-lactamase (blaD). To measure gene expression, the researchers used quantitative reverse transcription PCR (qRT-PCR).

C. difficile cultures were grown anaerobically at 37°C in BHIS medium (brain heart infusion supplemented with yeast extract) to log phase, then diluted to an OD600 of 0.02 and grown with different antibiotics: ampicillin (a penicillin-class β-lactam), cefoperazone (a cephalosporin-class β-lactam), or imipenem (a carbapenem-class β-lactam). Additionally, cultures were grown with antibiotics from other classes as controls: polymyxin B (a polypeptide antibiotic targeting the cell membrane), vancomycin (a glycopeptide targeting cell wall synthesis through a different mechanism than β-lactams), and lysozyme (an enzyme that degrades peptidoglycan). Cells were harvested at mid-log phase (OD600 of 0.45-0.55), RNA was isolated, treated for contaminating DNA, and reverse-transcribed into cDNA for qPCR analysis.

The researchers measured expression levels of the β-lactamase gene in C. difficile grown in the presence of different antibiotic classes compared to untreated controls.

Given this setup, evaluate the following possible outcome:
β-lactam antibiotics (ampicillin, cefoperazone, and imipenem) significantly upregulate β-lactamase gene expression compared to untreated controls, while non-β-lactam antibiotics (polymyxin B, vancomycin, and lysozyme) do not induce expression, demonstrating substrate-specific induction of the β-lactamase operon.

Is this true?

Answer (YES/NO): YES